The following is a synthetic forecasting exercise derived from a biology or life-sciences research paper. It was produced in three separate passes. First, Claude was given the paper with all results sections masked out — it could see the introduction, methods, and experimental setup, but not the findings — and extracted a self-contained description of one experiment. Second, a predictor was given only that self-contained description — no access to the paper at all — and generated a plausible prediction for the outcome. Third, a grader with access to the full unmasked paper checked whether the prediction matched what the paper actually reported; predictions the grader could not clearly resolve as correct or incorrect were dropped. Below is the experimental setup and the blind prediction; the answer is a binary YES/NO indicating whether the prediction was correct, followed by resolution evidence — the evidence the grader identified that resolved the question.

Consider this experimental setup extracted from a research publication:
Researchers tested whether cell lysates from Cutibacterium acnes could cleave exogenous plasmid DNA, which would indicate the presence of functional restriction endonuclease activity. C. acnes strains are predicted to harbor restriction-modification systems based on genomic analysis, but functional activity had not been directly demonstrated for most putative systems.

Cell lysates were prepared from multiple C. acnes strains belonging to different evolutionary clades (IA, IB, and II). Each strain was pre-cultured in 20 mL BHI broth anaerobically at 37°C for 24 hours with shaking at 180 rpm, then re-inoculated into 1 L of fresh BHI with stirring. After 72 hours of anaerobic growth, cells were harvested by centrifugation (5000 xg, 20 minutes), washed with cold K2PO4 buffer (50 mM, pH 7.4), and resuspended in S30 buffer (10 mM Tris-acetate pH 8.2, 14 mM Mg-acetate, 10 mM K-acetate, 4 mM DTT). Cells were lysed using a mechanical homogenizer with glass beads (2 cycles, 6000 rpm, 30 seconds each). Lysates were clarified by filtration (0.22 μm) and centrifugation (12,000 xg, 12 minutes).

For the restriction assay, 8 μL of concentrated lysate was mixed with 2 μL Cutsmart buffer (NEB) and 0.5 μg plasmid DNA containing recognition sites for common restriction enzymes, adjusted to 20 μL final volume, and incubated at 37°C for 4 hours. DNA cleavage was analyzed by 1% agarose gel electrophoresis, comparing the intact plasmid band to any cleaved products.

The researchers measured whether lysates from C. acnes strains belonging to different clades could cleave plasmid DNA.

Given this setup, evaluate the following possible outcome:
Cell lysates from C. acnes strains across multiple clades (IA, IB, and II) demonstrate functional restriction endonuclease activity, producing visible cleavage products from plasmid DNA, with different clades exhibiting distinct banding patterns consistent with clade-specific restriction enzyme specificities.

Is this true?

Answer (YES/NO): NO